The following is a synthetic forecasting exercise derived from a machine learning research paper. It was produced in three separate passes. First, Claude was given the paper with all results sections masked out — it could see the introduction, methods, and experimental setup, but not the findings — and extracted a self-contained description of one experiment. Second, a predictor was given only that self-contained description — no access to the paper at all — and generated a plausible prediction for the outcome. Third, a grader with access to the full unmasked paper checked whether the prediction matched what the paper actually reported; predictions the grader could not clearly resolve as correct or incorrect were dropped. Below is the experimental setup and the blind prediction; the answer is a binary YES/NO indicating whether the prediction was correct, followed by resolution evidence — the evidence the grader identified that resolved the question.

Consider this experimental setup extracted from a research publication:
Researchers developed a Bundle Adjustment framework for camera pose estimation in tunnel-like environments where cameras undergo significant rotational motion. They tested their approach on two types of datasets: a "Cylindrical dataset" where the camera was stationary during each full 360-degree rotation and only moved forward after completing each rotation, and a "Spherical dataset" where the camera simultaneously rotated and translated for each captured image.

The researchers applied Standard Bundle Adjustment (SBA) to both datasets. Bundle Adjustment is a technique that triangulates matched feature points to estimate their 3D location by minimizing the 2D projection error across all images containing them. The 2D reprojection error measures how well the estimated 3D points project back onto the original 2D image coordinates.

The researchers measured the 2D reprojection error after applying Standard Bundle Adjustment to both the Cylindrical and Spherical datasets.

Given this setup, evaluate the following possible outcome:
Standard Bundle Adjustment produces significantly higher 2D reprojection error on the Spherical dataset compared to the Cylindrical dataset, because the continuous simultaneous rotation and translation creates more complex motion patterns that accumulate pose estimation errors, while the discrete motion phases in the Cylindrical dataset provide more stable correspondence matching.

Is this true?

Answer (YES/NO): YES